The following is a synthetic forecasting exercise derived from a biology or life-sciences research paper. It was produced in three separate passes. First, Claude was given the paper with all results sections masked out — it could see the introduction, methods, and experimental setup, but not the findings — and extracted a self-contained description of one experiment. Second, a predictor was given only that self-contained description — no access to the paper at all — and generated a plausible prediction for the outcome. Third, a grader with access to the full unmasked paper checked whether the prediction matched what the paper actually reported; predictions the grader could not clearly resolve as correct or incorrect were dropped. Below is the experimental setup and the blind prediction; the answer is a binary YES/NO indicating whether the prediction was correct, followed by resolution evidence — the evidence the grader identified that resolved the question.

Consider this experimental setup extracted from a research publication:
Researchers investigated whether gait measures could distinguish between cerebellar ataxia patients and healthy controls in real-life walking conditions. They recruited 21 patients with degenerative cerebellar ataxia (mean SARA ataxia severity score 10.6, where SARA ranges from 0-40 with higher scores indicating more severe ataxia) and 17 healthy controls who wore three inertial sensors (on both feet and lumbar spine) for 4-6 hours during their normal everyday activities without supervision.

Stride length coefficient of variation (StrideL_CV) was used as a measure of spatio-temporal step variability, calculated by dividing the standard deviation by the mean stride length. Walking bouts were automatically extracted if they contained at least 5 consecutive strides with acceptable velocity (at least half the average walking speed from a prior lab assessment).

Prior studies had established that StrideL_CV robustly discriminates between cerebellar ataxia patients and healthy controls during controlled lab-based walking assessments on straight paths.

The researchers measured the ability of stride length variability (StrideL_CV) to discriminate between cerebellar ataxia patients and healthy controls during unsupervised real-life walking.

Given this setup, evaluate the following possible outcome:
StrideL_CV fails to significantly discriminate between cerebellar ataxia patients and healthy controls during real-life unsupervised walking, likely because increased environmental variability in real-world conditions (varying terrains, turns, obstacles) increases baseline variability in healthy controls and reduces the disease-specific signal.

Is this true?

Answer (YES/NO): NO